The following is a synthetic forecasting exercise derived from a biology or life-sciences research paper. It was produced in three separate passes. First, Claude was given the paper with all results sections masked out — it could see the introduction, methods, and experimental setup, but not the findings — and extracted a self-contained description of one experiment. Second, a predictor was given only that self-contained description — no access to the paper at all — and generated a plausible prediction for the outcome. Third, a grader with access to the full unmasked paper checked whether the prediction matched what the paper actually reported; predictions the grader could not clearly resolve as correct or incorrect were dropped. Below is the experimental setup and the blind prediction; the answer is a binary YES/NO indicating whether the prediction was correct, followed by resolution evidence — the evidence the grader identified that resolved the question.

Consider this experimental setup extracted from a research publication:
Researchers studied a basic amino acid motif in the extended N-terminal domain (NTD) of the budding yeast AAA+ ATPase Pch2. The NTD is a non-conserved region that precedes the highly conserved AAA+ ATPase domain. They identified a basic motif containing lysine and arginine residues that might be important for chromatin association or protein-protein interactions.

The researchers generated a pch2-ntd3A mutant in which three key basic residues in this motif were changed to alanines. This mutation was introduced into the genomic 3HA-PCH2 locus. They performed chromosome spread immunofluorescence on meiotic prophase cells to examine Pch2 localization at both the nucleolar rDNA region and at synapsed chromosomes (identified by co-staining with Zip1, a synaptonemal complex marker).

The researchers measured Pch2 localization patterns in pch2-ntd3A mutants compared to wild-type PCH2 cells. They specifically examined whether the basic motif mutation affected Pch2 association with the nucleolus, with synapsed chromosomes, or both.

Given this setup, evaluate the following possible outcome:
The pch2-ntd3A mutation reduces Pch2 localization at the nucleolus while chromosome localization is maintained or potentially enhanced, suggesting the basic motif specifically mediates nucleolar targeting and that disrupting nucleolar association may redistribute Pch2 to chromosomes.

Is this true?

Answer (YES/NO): NO